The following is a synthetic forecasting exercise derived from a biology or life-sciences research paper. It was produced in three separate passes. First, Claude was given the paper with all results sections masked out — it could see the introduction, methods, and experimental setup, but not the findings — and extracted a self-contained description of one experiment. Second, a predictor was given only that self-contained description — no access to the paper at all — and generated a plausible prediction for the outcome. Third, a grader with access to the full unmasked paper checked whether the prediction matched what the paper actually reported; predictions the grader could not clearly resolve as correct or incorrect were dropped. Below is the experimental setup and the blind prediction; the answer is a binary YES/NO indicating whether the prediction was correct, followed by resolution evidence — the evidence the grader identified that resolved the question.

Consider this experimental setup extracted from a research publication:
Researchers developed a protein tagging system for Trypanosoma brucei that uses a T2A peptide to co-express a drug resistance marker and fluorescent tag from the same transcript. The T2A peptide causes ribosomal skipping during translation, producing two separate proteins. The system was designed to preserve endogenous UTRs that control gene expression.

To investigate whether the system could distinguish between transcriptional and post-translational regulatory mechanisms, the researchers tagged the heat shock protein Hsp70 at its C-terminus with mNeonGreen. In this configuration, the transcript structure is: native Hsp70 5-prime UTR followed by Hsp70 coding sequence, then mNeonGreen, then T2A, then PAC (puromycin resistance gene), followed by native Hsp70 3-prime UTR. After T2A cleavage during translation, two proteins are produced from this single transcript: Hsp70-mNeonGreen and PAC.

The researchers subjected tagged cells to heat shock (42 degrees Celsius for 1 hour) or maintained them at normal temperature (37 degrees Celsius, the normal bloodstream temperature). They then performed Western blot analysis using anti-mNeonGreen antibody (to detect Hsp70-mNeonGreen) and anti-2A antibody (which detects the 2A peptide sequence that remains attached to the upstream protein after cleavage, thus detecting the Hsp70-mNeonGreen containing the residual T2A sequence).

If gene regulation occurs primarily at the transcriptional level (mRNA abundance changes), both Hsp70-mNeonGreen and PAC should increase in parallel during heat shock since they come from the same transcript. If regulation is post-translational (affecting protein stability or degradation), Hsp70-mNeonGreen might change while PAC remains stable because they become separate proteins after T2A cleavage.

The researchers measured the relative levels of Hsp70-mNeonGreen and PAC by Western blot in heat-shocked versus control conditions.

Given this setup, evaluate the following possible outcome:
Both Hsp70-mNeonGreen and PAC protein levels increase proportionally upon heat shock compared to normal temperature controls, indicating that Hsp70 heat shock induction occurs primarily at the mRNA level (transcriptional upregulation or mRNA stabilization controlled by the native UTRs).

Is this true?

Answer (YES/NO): NO